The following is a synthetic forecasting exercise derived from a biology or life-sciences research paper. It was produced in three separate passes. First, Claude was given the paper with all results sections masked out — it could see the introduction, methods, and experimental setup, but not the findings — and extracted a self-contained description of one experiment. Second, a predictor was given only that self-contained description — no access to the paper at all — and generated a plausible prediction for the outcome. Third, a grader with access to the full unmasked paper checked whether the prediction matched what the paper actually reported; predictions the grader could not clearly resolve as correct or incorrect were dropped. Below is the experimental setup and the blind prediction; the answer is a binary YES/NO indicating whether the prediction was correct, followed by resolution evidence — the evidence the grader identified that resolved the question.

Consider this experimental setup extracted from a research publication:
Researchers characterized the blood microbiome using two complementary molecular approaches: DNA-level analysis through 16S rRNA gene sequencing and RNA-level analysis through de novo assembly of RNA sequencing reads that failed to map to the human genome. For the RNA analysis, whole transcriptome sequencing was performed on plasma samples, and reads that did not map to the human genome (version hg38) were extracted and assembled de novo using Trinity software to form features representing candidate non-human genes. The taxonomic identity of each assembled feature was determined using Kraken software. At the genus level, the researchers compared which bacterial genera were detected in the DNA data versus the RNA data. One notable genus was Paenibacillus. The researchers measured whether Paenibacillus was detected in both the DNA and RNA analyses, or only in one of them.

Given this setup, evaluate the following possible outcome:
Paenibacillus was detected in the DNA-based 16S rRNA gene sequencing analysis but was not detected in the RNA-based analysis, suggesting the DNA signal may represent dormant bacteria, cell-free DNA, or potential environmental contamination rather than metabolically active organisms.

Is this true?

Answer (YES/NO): NO